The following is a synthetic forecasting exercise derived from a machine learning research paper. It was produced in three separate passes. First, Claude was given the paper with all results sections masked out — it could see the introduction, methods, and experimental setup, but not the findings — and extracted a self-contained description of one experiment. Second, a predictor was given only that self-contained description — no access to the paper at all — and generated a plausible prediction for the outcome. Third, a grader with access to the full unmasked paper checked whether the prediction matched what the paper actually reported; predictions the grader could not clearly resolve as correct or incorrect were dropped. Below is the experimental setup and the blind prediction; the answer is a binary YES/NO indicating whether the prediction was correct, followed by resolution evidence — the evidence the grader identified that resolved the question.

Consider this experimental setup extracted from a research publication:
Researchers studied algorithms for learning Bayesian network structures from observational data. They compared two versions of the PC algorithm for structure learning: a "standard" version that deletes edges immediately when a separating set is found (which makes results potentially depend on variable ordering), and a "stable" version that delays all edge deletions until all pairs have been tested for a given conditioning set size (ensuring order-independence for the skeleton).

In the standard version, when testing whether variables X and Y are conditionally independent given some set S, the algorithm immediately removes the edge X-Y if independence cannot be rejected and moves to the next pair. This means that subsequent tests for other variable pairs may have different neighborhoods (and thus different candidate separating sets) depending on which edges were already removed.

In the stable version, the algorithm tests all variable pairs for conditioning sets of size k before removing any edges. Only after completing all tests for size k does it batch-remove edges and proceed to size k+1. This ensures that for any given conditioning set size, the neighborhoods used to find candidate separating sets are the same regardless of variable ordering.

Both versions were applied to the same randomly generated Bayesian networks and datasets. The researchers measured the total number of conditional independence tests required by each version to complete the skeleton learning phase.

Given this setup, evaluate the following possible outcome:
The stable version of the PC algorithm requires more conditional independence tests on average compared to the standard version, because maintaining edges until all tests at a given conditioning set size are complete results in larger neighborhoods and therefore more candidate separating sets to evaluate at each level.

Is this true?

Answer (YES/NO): YES